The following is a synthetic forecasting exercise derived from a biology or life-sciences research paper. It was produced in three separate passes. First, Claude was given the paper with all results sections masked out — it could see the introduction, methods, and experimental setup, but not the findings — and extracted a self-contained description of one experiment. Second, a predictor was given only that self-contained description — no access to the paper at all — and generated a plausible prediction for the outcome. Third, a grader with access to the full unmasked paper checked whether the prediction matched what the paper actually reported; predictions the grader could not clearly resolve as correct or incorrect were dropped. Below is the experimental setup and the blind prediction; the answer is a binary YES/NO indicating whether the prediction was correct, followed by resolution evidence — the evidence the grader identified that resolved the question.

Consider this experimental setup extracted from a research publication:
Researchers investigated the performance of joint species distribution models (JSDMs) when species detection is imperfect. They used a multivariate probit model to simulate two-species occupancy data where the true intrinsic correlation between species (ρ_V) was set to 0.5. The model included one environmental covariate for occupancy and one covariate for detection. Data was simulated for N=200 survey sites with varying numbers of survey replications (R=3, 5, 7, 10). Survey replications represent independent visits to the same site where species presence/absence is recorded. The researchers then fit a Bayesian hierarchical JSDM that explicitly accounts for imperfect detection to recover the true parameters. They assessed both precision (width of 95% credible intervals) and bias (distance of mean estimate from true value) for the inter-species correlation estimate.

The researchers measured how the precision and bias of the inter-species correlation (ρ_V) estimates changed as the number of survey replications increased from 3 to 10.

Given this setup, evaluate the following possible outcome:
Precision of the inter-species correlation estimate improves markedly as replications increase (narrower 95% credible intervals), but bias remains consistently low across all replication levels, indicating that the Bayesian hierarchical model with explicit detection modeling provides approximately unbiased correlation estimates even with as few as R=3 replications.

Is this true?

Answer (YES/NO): NO